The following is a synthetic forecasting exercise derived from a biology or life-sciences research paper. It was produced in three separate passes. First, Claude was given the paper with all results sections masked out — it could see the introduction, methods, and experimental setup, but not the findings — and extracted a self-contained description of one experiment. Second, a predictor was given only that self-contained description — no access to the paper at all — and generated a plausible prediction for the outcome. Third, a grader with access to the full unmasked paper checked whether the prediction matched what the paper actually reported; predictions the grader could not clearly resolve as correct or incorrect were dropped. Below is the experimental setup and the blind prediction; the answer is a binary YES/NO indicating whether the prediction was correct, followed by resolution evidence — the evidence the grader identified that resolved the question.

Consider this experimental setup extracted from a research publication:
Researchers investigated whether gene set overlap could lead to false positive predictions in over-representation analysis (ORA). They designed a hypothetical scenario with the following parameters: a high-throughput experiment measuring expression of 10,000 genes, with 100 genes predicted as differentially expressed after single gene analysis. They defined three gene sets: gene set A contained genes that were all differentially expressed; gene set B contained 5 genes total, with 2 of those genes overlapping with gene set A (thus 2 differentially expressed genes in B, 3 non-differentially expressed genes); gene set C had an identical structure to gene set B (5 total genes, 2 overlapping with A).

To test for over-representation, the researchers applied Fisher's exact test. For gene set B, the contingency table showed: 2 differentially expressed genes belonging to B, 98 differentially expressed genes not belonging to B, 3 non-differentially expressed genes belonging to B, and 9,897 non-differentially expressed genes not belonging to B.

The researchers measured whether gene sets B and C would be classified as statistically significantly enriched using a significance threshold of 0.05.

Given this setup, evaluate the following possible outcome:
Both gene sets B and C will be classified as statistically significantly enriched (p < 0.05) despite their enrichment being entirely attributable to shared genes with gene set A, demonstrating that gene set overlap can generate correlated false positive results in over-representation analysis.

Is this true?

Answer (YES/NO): YES